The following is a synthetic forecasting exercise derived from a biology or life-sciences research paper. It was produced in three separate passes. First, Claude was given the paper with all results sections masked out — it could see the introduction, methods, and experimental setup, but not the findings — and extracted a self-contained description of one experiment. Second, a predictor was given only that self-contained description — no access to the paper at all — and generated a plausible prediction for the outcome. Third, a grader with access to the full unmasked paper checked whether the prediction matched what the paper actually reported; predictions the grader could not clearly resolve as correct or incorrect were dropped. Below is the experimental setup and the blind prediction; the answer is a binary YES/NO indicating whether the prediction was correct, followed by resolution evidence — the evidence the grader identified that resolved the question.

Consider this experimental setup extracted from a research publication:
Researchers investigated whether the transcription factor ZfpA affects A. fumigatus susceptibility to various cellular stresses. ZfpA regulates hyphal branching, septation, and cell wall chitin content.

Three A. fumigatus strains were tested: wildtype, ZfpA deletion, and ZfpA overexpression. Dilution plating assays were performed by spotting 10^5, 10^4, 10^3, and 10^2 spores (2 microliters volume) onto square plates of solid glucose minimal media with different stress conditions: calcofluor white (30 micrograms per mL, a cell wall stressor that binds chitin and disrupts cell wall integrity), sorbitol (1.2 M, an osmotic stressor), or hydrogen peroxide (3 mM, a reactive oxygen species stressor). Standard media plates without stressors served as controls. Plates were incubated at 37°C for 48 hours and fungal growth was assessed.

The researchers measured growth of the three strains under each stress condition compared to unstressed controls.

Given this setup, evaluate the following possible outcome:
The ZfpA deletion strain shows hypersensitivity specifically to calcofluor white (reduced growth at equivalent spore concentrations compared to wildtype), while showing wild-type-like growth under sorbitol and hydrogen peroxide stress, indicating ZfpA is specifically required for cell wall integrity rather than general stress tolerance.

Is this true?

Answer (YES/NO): YES